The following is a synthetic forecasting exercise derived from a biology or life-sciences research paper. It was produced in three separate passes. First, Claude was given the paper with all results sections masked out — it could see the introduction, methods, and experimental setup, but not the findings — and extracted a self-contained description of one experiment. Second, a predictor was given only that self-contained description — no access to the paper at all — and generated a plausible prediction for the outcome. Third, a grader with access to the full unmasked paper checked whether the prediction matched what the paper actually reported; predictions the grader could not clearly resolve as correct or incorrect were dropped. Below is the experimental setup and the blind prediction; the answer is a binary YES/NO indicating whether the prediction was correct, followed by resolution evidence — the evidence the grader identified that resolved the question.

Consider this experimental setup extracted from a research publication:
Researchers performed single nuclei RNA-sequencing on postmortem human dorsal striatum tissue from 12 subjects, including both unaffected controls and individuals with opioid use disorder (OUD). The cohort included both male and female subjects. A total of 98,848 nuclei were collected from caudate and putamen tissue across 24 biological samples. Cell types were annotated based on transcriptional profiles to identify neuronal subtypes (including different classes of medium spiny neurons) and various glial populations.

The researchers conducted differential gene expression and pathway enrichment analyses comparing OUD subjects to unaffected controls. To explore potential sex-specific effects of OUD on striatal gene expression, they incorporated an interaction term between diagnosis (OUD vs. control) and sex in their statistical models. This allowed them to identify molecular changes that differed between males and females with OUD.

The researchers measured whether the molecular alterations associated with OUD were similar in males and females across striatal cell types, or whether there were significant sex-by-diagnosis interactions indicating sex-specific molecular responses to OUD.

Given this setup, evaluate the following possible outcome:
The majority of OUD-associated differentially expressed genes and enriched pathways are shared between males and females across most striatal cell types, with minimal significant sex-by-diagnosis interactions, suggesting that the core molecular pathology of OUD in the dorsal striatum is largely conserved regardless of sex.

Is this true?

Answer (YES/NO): NO